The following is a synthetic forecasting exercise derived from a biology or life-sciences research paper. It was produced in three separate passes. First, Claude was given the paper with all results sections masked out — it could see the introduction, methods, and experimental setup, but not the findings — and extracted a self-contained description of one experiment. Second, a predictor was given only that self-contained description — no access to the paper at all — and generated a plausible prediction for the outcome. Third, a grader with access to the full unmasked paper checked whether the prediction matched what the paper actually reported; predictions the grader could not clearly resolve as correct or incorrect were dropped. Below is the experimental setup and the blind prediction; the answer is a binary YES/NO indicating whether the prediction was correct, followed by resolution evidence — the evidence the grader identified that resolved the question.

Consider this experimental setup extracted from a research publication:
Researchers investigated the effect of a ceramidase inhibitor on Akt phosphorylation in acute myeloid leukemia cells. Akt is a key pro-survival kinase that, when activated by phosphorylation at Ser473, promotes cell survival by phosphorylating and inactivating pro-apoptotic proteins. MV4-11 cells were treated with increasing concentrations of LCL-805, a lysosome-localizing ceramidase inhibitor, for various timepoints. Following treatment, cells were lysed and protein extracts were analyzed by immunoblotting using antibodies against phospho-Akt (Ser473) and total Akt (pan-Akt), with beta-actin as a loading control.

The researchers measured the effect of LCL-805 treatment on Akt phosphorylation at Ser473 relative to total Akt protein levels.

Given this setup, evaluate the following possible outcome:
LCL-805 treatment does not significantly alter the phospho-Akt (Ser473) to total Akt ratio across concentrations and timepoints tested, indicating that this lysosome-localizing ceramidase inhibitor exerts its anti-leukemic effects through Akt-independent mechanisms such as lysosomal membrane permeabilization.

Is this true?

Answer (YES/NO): NO